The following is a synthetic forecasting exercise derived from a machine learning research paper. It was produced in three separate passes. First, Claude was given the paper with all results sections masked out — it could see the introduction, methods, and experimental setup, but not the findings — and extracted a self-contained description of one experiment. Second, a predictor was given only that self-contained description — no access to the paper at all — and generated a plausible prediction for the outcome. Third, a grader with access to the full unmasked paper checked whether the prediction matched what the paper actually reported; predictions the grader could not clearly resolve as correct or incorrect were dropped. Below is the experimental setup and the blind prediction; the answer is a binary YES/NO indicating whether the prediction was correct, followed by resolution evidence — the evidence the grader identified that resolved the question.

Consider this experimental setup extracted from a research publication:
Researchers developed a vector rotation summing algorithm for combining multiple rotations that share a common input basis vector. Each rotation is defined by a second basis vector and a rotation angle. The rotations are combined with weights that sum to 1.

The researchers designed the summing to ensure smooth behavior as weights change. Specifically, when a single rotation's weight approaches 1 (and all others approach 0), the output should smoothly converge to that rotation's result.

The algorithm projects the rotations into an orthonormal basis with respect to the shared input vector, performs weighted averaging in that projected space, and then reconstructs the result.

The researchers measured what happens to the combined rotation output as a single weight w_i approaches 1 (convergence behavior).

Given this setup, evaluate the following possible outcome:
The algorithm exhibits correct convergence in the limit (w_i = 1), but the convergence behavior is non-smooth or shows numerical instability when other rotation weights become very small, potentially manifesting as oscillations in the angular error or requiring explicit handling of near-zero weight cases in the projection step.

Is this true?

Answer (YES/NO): NO